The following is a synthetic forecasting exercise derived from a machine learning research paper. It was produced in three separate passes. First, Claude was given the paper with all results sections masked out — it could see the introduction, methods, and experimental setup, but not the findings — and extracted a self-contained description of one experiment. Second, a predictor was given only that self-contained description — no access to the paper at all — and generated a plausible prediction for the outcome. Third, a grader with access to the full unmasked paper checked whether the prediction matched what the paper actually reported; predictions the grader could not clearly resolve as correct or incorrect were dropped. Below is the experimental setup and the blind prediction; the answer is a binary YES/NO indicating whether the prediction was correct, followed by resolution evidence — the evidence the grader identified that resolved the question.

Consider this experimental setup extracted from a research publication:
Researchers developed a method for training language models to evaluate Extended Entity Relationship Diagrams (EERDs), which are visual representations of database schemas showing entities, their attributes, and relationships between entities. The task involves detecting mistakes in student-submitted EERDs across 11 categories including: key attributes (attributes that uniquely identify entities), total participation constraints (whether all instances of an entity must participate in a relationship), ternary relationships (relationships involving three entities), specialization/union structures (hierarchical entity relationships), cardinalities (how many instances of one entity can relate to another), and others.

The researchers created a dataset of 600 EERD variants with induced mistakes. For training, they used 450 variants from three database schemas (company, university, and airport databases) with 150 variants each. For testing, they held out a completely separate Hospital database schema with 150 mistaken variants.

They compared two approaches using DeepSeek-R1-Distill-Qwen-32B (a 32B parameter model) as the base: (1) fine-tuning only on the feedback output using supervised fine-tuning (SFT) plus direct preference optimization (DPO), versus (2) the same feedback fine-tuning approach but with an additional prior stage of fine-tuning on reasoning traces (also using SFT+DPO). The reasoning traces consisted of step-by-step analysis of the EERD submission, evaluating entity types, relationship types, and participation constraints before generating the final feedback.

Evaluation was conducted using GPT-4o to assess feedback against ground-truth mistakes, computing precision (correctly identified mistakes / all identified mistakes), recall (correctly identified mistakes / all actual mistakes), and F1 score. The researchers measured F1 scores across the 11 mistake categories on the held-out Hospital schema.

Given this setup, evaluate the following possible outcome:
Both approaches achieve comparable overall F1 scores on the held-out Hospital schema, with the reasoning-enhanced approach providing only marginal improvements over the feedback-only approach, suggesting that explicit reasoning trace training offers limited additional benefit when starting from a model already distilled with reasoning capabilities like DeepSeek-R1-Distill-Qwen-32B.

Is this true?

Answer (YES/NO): NO